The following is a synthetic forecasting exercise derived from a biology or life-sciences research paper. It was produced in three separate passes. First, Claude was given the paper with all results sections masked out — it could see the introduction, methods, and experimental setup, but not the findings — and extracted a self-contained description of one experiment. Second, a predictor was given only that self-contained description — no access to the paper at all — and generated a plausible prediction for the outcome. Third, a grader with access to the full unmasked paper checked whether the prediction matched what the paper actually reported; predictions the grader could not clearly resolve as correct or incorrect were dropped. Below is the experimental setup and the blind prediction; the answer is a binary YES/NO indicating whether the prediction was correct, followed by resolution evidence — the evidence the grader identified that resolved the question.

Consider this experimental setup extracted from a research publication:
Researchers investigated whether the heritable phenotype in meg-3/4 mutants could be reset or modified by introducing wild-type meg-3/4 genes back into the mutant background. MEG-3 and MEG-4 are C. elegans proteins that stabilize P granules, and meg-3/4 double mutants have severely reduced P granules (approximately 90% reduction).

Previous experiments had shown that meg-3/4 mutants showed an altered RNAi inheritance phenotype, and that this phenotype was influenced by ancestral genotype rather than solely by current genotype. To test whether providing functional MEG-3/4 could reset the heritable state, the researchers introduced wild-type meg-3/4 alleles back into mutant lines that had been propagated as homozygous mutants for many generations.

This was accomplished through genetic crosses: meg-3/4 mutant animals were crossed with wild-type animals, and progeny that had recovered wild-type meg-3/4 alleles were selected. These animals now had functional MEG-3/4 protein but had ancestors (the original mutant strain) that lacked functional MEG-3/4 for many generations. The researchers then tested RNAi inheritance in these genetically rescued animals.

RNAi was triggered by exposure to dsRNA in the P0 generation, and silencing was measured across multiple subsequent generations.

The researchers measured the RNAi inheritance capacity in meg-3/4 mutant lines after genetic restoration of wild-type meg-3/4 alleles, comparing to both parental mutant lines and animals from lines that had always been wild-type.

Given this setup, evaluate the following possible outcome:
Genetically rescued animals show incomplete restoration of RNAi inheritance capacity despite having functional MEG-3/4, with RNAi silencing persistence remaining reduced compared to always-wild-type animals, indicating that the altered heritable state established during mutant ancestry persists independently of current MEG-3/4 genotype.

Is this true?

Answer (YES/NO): NO